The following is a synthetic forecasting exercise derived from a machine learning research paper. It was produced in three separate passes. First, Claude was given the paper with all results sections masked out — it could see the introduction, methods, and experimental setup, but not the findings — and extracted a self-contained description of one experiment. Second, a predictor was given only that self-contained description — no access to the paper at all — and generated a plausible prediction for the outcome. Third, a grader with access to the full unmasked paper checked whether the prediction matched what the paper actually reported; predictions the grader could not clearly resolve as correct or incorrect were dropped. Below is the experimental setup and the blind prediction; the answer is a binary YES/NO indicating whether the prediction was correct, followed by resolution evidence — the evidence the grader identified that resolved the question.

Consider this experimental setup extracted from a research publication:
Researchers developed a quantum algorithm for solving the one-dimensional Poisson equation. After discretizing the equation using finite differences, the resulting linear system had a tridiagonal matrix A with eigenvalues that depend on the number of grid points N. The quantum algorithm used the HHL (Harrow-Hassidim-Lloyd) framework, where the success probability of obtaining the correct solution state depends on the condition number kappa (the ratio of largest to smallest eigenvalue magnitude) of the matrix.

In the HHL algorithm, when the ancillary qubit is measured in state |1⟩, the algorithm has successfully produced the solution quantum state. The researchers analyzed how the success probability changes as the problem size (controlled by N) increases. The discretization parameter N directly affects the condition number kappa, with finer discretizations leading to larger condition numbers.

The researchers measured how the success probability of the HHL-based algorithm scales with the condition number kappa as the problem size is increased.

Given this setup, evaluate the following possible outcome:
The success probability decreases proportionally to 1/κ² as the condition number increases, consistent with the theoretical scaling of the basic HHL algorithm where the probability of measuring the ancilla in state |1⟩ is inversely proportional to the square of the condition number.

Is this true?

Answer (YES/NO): YES